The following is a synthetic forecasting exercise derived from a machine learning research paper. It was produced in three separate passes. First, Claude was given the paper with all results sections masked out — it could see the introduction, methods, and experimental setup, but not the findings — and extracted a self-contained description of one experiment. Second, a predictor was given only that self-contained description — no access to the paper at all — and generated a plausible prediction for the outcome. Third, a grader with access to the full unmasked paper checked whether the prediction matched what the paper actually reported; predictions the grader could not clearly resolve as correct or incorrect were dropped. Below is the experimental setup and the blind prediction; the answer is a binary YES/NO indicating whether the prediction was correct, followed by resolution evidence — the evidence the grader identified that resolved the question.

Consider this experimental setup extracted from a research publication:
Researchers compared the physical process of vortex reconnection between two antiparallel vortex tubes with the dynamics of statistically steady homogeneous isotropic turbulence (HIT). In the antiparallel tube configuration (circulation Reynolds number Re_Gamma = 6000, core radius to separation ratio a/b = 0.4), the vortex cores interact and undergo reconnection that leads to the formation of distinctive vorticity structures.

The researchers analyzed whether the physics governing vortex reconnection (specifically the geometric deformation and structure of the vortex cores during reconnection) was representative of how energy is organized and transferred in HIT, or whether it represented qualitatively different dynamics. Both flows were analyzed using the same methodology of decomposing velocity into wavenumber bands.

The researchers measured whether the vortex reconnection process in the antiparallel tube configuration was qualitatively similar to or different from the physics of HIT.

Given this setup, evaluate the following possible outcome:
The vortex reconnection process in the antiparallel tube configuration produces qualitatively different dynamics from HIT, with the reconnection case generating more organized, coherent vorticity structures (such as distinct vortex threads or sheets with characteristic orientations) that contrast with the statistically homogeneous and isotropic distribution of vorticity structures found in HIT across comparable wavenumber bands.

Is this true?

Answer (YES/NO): YES